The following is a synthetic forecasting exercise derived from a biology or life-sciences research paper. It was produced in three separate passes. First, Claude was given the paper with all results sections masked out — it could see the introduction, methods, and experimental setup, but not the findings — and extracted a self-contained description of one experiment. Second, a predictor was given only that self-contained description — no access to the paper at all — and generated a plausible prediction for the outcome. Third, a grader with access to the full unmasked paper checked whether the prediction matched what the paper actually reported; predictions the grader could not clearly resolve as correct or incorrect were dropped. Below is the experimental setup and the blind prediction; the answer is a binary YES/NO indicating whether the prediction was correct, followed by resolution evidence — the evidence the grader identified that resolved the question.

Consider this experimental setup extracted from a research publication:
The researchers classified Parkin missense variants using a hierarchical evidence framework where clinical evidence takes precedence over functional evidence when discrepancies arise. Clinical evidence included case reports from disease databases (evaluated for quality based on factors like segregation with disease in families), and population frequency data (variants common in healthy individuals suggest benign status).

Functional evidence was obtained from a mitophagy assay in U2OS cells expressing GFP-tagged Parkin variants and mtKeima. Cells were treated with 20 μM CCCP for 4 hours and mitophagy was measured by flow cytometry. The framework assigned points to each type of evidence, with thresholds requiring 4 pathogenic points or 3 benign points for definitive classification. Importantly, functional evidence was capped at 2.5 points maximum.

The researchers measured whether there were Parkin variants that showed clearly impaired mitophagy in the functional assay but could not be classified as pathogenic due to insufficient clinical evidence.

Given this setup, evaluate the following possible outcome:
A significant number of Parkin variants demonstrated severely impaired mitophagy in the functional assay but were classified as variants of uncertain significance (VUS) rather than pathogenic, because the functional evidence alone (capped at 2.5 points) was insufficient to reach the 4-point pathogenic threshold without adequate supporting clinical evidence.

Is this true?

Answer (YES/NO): NO